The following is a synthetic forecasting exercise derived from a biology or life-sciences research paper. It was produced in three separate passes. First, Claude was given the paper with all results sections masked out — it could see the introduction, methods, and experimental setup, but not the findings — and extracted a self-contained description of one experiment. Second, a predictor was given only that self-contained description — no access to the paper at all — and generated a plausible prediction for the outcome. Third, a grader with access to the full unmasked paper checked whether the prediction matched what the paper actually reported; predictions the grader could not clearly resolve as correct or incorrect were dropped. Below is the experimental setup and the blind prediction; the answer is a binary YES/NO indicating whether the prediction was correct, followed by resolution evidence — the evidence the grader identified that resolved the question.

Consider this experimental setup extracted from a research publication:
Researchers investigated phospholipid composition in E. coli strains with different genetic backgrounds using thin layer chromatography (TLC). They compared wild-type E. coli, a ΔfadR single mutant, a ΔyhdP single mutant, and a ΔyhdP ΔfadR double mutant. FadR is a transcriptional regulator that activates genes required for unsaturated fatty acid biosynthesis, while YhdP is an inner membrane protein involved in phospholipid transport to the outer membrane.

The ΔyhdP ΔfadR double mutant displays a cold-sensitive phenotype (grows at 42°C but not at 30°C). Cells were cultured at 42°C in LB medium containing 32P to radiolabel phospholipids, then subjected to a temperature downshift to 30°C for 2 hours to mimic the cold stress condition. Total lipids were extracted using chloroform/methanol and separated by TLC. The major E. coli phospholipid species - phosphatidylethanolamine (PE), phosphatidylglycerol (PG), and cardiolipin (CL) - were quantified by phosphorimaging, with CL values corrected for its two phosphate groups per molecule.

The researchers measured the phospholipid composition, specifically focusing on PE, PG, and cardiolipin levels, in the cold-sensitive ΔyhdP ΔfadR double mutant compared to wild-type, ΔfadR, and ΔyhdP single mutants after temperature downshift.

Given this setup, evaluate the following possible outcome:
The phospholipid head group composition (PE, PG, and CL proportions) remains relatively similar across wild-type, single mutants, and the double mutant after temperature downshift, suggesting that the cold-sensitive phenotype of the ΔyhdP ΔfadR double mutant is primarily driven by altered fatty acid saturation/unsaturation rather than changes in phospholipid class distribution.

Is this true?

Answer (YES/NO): NO